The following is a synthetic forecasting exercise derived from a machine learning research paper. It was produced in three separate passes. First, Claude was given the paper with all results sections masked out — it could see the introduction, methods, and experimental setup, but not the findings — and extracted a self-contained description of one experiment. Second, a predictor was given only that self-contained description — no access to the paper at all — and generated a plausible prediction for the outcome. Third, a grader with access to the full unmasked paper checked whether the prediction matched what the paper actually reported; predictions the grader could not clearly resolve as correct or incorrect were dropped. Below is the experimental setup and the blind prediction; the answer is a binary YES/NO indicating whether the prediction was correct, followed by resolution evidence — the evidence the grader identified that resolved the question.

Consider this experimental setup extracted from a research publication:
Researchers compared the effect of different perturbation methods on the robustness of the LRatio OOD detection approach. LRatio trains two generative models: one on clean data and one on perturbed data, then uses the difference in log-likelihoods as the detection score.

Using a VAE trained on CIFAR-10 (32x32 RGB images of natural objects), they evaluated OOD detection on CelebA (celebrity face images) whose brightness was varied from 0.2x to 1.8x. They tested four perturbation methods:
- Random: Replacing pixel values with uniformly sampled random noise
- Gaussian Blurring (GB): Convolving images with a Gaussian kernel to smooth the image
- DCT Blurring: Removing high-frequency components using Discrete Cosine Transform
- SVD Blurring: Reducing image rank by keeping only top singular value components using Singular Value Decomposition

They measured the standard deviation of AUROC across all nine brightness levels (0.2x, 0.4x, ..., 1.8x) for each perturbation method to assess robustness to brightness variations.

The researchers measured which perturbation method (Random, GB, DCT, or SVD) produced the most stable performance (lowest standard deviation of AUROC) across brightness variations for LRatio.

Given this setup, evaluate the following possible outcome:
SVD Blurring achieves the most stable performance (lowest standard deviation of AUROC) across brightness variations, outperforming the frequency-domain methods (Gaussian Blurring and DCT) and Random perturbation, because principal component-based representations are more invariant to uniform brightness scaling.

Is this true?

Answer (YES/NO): YES